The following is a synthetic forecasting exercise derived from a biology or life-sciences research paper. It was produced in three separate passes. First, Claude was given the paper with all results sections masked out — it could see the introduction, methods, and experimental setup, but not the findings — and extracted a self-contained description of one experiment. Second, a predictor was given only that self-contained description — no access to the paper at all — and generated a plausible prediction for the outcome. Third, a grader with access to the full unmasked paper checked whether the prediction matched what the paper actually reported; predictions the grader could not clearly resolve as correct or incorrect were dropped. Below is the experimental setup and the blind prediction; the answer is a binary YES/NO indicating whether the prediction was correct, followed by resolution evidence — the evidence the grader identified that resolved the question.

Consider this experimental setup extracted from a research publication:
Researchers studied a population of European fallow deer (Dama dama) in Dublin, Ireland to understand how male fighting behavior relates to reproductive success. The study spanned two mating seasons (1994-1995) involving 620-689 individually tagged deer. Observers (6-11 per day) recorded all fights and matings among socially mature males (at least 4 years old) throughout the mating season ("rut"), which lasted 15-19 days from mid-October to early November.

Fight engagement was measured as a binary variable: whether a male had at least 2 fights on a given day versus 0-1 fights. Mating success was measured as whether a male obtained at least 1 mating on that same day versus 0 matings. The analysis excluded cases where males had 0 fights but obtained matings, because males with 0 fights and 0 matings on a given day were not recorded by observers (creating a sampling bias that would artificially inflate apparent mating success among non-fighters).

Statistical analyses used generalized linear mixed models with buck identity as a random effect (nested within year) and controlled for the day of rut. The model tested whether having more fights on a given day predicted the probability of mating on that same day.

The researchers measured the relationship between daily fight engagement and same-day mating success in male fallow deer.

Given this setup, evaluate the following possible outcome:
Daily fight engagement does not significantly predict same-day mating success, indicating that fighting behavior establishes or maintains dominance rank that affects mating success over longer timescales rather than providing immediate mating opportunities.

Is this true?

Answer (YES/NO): NO